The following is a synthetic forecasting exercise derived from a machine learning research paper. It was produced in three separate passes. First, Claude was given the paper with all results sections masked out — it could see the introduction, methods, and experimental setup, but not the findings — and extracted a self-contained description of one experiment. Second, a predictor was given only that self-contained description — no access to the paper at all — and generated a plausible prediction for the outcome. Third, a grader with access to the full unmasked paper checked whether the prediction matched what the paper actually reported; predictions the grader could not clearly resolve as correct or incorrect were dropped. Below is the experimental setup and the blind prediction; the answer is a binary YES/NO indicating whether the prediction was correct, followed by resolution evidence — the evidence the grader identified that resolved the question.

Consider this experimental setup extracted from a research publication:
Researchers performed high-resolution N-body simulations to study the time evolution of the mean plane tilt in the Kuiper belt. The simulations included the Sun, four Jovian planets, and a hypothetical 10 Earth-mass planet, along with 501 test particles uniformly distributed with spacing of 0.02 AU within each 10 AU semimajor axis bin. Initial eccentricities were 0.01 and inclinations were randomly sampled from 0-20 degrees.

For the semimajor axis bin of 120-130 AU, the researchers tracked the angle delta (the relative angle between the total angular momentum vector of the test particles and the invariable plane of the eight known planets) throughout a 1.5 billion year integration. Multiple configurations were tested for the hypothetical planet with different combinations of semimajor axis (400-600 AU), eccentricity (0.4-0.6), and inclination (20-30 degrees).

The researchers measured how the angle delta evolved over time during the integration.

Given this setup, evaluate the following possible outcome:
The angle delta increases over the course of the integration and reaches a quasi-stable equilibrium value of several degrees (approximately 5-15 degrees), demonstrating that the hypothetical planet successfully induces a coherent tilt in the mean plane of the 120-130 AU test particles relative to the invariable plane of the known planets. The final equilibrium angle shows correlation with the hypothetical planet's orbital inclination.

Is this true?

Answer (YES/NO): NO